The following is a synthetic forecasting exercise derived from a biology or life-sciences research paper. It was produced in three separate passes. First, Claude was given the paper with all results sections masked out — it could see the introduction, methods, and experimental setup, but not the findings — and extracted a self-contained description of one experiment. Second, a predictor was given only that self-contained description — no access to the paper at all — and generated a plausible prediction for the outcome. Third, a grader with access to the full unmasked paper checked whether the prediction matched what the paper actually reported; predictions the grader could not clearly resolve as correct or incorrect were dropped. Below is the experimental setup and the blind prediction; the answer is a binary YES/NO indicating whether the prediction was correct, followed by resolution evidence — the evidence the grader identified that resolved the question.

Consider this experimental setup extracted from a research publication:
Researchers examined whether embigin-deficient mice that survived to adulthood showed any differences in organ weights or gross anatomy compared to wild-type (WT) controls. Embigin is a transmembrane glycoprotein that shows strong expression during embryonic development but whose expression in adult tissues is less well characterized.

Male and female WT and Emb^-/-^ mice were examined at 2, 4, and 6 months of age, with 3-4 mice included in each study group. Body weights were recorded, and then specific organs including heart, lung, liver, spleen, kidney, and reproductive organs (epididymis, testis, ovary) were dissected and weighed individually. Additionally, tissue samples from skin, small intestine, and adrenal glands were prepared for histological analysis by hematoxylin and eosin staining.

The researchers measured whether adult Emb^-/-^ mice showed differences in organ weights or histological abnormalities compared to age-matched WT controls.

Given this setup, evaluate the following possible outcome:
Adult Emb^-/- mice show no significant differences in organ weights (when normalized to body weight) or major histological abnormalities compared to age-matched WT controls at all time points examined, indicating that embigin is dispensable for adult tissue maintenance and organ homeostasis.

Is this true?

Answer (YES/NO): YES